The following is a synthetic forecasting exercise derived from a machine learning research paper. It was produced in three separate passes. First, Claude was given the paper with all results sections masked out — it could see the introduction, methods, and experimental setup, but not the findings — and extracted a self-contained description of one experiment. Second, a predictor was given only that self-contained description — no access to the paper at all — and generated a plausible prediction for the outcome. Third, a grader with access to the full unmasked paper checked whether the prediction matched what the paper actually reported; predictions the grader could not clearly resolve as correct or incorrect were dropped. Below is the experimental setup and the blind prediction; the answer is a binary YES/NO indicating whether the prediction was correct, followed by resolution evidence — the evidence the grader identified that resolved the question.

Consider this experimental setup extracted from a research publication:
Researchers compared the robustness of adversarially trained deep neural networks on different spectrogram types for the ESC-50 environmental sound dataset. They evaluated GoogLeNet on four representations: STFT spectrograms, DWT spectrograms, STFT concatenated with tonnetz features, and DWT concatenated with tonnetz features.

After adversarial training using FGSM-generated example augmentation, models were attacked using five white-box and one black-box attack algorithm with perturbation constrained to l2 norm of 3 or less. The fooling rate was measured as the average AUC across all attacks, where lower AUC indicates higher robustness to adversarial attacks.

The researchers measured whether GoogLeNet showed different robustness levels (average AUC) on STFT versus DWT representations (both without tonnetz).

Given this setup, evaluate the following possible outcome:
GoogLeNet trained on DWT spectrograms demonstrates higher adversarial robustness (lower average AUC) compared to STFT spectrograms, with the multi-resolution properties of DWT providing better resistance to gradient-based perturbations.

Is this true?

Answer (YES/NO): NO